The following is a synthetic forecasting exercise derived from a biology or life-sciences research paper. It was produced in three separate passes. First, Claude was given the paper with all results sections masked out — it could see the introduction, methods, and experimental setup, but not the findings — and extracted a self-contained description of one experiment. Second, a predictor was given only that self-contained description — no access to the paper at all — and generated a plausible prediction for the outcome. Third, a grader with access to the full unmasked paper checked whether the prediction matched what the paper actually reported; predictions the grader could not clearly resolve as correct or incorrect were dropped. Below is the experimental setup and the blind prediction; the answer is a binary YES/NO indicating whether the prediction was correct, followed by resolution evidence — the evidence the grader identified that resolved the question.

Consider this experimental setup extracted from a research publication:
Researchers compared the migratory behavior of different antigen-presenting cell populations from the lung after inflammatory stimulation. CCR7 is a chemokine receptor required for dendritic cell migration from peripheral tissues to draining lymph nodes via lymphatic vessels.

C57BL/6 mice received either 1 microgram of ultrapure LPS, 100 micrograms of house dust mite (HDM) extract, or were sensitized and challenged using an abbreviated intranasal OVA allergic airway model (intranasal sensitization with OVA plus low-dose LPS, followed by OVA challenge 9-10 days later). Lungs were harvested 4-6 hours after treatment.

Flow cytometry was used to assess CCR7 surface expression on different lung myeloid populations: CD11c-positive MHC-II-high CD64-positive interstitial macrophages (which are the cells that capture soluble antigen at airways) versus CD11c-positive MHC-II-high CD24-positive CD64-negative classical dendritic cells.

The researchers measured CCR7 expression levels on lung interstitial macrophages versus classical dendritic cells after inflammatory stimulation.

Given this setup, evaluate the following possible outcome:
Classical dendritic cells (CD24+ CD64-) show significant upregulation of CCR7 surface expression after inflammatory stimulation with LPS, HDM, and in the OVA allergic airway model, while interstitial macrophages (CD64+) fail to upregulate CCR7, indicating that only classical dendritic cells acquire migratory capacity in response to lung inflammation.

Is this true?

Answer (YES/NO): YES